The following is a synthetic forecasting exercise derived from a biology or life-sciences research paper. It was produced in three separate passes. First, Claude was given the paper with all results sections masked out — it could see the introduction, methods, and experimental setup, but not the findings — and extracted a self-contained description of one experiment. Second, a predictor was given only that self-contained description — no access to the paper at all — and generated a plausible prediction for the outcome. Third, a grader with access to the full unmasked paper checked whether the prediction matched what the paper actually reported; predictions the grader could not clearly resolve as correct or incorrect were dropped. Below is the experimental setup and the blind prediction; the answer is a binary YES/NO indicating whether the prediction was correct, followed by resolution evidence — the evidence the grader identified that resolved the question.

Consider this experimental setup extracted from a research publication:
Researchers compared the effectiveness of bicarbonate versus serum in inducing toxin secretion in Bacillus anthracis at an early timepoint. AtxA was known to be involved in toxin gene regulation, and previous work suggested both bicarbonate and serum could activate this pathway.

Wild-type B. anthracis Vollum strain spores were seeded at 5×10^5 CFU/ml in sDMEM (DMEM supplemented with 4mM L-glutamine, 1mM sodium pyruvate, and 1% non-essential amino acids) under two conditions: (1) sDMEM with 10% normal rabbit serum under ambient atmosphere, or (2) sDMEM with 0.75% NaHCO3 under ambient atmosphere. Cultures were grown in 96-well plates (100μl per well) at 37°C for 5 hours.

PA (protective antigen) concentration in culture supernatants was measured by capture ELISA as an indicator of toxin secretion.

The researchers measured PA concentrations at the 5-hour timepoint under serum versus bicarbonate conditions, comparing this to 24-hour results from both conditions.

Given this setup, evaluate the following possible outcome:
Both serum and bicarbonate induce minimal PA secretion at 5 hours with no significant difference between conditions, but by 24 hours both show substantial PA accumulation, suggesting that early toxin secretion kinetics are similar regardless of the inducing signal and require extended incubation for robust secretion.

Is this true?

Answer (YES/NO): NO